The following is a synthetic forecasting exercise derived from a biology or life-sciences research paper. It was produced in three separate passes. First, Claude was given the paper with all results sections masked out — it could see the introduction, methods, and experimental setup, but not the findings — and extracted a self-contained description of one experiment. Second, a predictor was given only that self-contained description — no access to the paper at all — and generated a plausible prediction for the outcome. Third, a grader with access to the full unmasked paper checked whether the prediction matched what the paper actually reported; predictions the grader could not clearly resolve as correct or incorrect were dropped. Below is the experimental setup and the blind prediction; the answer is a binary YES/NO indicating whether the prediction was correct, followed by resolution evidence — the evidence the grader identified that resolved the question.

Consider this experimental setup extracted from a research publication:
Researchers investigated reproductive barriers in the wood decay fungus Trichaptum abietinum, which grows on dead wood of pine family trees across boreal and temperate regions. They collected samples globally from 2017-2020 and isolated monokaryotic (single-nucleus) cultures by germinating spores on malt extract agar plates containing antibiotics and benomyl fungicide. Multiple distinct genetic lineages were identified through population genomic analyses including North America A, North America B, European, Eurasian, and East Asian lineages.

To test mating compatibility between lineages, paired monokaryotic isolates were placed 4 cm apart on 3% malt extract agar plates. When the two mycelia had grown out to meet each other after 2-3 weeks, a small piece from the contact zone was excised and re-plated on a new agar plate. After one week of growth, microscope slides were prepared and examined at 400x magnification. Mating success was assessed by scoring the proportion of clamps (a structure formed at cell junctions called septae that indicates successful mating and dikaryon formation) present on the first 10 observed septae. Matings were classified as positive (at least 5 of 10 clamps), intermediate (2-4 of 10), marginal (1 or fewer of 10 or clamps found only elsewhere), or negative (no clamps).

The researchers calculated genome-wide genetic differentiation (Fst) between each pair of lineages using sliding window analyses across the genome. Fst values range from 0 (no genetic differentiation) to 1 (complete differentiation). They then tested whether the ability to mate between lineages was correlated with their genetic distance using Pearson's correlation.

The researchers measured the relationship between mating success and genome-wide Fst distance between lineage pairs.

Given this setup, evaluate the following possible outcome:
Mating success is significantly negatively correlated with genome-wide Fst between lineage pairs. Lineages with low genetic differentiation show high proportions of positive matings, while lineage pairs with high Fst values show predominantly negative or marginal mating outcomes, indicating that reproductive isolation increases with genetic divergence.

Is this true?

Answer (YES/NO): YES